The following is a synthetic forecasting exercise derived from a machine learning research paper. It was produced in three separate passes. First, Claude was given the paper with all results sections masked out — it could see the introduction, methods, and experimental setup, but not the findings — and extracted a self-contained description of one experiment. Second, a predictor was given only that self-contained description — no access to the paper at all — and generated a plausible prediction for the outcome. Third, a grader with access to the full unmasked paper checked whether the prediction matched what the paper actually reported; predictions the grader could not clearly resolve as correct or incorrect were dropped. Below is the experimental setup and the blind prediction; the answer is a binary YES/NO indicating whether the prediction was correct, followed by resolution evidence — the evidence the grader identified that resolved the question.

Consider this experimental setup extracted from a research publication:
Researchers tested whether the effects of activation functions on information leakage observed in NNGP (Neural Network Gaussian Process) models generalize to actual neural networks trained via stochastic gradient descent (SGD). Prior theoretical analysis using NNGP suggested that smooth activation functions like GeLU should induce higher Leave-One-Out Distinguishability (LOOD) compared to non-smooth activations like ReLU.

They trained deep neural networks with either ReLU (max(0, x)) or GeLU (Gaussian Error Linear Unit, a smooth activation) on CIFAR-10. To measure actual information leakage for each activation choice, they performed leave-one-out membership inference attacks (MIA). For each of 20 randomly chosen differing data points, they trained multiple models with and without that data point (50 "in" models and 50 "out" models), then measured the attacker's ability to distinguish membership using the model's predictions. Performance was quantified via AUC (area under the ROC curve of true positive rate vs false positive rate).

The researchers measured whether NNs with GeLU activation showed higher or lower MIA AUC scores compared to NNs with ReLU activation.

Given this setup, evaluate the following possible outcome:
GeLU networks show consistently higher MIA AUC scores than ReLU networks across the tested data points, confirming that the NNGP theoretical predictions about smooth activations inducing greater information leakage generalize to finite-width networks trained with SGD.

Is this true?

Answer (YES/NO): YES